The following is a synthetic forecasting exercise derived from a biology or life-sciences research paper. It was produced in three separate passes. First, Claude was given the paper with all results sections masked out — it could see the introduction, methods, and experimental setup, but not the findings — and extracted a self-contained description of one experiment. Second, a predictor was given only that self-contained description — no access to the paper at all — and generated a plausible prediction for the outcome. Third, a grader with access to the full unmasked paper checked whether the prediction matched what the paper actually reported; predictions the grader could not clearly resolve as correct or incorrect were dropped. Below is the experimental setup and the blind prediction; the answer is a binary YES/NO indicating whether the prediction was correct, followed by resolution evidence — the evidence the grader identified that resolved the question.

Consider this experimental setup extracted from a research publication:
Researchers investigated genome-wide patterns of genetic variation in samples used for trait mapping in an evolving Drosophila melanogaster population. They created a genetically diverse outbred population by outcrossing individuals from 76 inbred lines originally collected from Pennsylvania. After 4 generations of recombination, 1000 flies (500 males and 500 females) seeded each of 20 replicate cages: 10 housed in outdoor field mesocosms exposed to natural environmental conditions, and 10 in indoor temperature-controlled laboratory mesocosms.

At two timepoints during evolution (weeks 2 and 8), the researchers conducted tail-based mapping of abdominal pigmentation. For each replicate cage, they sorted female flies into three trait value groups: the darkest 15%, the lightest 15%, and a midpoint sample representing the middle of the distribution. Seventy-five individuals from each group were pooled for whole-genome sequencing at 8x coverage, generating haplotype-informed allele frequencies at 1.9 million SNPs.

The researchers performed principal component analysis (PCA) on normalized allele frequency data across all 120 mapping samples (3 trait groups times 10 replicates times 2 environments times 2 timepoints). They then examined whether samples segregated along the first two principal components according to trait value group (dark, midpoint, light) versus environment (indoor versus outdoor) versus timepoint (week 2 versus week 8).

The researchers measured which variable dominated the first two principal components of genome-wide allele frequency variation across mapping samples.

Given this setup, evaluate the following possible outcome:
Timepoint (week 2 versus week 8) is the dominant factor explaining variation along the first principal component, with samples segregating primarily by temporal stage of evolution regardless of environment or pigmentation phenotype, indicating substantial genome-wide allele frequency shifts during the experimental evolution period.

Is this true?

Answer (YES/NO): NO